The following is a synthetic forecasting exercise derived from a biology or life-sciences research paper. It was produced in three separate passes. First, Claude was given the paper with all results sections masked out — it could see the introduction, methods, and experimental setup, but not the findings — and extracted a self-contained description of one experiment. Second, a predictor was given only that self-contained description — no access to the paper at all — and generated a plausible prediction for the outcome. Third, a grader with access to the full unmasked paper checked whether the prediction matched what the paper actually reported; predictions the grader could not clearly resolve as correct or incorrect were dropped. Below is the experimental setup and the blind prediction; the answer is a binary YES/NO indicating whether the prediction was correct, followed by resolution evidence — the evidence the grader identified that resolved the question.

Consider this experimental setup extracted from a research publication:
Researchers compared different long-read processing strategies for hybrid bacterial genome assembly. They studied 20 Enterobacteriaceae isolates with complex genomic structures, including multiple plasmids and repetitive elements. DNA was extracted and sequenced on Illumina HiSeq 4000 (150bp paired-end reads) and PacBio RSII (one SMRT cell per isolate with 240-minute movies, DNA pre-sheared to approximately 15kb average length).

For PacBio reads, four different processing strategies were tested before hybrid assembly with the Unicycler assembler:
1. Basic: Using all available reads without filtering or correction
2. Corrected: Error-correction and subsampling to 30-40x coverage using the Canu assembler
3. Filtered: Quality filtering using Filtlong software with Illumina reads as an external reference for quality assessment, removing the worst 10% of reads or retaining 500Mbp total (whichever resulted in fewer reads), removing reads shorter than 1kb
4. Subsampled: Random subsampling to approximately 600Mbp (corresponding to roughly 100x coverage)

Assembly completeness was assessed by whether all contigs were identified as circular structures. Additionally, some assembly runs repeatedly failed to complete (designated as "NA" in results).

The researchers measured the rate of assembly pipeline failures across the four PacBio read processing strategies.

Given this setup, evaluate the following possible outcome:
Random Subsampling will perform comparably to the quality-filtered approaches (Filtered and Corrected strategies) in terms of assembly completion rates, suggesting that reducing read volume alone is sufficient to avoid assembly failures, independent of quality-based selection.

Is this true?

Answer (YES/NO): NO